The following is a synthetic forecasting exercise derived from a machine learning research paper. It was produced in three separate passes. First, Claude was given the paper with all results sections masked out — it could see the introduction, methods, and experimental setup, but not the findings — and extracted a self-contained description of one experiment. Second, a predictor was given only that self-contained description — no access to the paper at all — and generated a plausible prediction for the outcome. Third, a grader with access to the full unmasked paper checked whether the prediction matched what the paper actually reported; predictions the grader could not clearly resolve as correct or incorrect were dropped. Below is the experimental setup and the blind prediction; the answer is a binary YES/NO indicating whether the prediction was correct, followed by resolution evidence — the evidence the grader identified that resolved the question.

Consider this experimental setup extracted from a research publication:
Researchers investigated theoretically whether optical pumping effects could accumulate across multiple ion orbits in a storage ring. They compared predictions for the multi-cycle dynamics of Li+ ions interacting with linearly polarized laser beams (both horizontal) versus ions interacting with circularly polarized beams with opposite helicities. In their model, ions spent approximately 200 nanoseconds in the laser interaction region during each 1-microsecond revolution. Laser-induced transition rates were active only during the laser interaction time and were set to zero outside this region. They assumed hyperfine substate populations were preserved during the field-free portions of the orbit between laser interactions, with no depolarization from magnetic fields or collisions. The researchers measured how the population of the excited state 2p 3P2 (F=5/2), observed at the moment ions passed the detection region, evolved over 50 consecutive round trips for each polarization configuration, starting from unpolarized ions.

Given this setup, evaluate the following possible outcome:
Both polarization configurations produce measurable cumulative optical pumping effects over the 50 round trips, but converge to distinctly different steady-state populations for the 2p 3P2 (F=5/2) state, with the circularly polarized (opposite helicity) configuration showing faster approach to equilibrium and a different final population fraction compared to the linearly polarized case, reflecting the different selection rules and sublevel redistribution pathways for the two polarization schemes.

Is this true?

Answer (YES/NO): NO